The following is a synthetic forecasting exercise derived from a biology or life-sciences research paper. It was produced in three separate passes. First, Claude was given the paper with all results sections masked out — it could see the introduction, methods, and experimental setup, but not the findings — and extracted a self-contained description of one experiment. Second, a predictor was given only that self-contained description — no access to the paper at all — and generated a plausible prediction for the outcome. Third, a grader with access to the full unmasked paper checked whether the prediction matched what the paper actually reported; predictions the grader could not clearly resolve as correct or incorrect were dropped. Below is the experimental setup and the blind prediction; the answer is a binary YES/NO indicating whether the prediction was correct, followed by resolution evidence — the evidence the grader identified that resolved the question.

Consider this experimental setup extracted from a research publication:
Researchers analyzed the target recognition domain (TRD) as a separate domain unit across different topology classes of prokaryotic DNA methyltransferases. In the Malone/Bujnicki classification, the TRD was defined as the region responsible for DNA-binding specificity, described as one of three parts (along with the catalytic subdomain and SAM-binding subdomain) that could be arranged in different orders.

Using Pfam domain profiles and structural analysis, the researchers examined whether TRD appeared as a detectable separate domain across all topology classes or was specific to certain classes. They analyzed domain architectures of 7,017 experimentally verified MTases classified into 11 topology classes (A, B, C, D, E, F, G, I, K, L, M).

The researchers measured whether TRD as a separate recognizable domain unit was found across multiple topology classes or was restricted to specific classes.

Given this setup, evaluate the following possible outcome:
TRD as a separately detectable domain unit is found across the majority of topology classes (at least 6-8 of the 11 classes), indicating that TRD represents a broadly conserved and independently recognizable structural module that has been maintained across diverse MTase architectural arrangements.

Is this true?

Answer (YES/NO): NO